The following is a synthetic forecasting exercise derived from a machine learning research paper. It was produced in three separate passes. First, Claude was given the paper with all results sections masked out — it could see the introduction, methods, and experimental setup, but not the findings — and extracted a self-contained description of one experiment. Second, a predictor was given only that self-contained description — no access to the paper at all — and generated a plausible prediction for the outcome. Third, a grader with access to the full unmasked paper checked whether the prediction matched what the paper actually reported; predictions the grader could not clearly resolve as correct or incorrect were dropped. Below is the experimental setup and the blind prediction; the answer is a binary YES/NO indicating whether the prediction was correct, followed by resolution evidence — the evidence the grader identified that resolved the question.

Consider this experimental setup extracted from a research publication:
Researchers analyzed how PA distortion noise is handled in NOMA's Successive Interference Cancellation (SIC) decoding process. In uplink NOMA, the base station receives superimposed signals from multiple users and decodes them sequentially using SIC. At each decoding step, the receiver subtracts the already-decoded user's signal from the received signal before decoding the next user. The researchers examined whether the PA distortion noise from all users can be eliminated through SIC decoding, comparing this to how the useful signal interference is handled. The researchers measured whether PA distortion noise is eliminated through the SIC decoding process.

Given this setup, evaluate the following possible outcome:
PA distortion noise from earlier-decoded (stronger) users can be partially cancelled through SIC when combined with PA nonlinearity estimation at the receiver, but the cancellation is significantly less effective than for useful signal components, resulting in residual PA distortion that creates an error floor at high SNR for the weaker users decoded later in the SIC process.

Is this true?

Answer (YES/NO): NO